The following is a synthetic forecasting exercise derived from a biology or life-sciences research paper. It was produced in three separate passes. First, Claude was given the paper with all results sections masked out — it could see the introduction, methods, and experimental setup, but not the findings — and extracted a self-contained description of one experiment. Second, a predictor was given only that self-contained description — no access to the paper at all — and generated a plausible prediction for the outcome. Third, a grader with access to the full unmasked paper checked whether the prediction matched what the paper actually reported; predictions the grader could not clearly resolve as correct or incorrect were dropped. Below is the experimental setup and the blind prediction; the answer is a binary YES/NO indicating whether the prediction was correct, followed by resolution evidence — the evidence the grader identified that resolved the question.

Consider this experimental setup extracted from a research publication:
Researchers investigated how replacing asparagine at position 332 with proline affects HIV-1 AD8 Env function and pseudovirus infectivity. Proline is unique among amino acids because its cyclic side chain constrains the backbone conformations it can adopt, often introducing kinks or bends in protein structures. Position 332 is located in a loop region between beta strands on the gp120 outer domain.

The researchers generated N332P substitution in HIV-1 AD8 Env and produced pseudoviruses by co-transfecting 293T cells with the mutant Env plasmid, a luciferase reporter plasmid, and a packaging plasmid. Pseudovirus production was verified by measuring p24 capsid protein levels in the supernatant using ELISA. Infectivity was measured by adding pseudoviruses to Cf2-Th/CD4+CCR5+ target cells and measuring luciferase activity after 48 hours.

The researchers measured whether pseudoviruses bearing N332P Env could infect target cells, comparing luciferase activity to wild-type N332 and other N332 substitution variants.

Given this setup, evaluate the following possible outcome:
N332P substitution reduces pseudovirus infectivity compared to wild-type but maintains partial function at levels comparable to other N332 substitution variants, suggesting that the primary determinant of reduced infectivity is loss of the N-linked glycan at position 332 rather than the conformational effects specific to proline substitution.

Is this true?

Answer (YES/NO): NO